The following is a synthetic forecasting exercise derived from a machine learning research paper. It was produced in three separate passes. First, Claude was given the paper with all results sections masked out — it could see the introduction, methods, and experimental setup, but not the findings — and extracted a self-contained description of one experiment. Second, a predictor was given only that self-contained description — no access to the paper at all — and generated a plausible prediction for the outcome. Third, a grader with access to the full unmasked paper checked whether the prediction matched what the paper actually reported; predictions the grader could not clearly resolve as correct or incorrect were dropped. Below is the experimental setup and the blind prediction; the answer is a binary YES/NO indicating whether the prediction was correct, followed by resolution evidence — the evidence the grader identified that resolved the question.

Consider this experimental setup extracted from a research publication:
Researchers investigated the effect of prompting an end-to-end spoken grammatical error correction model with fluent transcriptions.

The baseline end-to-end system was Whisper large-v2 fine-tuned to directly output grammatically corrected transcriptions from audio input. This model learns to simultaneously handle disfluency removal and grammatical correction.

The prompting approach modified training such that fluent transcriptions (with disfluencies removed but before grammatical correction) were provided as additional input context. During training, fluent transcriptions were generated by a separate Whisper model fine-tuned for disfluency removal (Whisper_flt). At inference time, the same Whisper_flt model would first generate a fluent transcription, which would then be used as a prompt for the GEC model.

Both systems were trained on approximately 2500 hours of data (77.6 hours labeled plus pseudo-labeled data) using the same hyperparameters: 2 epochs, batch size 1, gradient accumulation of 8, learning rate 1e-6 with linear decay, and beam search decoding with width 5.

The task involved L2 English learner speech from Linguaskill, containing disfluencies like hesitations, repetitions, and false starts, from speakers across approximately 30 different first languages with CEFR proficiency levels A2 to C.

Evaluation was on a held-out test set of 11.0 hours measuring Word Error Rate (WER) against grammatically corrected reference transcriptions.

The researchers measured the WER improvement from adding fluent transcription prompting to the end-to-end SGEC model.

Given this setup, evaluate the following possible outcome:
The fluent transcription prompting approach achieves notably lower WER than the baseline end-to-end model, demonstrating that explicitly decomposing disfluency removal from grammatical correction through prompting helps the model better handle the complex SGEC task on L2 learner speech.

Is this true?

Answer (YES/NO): NO